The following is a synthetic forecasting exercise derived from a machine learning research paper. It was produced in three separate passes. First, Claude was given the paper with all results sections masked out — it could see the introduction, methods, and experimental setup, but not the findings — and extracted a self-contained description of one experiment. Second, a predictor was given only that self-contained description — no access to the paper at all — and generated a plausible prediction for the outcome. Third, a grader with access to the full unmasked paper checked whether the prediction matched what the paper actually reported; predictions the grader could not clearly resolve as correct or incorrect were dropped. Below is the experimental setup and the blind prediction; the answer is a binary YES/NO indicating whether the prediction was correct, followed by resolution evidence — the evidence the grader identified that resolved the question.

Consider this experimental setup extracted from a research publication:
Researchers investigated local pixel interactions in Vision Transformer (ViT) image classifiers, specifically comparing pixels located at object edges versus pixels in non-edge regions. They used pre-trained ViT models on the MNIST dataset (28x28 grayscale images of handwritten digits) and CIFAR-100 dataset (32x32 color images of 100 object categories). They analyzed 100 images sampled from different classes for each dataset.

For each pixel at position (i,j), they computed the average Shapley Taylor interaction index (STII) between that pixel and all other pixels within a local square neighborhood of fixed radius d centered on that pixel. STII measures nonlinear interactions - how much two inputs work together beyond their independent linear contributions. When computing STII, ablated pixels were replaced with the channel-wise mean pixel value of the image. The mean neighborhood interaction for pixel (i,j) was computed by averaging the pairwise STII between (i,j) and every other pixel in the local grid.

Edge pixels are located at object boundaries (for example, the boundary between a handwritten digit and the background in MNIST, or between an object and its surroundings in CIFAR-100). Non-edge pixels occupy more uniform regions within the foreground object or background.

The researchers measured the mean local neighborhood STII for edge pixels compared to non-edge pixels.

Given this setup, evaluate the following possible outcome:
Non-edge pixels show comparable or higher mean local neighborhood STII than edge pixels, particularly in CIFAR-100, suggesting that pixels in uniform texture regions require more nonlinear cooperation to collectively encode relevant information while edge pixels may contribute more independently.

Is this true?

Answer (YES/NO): NO